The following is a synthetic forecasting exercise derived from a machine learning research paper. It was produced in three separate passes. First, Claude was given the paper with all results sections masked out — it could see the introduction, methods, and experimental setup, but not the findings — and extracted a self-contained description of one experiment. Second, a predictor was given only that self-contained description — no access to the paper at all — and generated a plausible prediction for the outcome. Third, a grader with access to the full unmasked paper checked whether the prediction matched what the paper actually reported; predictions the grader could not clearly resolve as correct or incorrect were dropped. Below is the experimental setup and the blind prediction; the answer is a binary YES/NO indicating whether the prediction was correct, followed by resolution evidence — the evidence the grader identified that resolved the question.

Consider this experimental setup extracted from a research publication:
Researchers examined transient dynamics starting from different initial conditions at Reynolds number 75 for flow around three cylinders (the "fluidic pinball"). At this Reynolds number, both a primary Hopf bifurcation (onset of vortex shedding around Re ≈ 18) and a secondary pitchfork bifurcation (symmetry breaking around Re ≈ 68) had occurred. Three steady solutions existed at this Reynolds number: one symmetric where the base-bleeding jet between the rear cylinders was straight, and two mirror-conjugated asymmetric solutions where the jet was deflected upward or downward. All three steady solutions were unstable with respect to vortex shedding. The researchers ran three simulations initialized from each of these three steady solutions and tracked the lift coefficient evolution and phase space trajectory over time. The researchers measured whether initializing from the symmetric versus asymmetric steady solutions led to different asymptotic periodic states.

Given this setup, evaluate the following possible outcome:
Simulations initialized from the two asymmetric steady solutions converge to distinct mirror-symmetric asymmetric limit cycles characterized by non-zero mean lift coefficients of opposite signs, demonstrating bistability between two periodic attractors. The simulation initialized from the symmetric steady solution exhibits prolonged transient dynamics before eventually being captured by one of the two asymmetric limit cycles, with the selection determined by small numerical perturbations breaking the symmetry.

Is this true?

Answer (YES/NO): YES